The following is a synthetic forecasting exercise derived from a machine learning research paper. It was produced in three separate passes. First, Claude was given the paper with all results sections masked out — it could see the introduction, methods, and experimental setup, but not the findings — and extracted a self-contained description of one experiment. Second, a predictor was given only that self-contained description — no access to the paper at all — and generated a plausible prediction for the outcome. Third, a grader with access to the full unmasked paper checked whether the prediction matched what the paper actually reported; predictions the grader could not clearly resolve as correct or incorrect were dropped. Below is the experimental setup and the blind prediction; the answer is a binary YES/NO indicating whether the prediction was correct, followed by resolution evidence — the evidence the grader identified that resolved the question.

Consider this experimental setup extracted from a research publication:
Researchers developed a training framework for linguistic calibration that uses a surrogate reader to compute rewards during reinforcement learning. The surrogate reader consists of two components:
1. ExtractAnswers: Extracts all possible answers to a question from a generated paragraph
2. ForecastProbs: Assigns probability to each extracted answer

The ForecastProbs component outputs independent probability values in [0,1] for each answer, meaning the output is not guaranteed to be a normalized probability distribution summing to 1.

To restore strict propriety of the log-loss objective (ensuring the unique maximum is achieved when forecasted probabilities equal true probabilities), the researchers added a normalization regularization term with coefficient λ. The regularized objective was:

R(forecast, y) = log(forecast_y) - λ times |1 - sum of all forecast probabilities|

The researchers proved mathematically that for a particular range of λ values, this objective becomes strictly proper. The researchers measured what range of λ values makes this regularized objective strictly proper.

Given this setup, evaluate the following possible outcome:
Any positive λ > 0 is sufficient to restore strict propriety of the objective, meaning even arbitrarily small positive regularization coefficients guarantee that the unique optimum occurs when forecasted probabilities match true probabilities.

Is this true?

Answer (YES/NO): NO